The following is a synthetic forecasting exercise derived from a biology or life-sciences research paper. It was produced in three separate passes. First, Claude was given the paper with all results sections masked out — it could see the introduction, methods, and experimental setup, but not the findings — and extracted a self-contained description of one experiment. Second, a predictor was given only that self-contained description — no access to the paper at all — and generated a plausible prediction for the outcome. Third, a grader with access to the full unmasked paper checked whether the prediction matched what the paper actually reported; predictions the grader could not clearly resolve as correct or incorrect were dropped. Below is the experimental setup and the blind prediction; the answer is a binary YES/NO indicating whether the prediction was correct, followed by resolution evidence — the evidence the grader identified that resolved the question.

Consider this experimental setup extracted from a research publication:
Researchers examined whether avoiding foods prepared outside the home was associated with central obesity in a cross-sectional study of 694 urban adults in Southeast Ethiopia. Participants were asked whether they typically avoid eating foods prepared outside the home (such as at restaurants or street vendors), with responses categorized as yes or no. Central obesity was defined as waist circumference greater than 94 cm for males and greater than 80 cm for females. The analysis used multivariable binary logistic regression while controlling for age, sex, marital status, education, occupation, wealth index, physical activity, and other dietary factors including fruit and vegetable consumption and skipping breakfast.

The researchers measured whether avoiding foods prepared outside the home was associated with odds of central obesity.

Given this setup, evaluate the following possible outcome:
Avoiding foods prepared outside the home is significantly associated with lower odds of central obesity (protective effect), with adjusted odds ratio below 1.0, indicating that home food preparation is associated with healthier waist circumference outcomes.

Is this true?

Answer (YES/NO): NO